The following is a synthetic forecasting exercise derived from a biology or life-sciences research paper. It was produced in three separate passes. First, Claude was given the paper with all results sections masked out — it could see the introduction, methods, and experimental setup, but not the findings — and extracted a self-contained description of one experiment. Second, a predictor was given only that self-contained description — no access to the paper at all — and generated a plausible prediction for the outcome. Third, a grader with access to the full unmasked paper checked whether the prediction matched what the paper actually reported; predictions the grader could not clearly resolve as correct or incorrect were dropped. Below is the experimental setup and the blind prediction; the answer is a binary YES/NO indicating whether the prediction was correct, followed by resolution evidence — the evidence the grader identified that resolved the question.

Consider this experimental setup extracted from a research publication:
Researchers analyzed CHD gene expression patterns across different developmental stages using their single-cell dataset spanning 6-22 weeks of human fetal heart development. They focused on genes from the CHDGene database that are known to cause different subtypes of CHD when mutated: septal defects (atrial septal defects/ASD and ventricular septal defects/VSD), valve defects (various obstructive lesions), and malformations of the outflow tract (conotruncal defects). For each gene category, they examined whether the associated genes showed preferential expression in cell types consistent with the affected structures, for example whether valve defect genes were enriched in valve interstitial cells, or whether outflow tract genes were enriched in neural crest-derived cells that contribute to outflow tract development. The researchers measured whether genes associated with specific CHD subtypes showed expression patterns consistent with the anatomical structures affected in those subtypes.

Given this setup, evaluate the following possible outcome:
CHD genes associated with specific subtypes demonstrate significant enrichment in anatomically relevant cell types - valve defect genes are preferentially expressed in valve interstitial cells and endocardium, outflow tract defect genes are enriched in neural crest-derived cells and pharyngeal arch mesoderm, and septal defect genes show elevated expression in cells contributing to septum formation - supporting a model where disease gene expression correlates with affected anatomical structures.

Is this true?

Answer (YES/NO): NO